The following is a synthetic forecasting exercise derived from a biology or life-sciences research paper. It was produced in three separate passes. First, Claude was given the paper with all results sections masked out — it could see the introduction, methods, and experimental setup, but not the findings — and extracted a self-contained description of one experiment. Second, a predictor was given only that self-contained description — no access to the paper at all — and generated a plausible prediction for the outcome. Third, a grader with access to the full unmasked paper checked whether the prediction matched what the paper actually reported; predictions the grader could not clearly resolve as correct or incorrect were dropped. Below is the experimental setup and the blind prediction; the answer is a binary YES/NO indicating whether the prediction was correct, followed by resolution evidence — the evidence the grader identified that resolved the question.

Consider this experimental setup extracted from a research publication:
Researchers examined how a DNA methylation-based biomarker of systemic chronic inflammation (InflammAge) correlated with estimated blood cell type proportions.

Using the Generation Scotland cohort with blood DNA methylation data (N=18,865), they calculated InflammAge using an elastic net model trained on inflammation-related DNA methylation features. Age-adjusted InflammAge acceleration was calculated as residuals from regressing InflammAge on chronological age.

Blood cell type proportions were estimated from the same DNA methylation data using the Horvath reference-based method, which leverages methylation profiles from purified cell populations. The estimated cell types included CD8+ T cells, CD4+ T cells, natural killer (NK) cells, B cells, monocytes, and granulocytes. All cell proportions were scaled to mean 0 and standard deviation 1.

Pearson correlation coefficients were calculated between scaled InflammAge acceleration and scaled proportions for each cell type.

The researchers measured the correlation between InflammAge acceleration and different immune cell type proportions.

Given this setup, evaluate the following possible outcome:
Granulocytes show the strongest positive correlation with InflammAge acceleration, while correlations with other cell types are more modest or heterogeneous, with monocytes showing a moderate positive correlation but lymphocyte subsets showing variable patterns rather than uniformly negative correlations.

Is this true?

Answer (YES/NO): YES